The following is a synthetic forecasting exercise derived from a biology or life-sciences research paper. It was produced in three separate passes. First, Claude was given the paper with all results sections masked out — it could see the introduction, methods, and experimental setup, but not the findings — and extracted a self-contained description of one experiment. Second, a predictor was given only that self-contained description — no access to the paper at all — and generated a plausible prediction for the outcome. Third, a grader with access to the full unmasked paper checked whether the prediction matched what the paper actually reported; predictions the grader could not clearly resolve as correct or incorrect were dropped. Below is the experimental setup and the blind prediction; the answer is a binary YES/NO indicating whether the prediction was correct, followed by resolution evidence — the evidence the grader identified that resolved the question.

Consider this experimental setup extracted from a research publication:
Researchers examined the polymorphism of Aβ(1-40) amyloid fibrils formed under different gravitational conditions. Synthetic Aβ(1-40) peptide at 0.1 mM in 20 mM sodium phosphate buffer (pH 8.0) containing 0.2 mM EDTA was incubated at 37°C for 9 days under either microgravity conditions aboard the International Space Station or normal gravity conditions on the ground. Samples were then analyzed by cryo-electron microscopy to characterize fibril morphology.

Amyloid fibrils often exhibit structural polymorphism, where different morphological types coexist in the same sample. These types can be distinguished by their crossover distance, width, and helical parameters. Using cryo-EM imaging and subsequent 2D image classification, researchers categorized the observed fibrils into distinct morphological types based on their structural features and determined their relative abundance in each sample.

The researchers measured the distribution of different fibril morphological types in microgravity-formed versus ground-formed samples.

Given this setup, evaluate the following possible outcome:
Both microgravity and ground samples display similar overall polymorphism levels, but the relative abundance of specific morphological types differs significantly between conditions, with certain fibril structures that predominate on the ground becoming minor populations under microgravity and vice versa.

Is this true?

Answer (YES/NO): NO